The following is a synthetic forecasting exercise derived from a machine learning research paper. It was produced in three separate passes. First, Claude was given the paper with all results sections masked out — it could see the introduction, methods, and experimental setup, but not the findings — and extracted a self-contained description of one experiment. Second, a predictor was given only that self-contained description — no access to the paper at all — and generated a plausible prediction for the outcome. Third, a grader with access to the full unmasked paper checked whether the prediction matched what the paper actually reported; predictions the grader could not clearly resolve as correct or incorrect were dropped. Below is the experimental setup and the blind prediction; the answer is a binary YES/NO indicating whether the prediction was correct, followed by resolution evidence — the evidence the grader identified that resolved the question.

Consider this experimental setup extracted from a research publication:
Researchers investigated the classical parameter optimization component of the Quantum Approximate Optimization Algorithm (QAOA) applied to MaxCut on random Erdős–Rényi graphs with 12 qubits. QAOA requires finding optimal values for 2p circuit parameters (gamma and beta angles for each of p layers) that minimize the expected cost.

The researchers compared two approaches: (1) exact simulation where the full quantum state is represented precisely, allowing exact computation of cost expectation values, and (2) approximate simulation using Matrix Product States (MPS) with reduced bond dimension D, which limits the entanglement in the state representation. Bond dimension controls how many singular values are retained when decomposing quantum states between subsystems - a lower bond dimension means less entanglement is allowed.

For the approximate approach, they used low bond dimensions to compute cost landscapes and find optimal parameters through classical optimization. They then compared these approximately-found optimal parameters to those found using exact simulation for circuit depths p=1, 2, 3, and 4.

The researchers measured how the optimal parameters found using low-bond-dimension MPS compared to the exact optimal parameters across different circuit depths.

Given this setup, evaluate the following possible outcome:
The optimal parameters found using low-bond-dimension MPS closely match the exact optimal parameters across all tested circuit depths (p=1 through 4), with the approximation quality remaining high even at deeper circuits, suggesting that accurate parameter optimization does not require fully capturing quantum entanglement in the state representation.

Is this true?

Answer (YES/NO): NO